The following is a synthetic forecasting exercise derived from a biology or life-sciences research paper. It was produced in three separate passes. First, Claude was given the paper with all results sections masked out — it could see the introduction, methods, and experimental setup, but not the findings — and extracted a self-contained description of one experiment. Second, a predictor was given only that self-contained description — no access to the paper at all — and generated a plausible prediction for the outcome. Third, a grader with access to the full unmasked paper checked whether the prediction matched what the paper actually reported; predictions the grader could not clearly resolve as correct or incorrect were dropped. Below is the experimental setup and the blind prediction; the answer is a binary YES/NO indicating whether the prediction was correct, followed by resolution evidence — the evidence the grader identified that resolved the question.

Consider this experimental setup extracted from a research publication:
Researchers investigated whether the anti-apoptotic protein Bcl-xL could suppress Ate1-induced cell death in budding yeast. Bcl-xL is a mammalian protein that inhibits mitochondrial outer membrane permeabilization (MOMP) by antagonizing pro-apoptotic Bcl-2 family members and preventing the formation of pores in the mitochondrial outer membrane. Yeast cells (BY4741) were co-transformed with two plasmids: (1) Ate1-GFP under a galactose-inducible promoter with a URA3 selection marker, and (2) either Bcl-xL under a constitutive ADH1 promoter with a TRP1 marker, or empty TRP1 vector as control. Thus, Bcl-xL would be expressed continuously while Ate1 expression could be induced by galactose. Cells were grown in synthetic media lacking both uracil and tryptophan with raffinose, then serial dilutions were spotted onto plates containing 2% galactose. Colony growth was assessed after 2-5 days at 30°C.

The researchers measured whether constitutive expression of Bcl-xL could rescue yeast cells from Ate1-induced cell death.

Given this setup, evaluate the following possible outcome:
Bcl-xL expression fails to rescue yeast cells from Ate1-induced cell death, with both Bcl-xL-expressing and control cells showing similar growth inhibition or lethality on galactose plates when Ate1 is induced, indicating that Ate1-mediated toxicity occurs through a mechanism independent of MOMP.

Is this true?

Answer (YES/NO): NO